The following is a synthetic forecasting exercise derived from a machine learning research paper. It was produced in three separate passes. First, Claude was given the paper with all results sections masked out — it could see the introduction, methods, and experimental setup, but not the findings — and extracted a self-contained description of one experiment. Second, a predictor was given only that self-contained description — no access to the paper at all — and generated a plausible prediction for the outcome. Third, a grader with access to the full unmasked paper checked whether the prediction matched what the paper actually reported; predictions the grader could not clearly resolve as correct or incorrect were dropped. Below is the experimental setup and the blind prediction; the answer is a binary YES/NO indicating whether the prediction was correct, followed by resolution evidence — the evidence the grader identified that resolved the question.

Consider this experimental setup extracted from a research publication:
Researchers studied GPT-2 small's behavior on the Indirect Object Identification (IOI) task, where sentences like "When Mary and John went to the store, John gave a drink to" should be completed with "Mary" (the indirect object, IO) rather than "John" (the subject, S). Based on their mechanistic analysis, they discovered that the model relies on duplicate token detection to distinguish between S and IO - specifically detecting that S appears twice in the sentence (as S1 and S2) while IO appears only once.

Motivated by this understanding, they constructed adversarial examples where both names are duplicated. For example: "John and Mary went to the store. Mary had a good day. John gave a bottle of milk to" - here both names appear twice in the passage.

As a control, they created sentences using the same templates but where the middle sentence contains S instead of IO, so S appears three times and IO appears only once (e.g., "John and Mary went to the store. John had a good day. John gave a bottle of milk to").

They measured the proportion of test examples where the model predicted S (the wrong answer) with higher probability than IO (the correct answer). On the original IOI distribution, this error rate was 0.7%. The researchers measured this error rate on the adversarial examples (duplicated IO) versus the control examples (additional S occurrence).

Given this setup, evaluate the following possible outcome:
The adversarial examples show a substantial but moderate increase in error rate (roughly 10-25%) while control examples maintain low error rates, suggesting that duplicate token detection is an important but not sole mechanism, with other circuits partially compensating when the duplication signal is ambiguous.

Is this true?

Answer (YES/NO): YES